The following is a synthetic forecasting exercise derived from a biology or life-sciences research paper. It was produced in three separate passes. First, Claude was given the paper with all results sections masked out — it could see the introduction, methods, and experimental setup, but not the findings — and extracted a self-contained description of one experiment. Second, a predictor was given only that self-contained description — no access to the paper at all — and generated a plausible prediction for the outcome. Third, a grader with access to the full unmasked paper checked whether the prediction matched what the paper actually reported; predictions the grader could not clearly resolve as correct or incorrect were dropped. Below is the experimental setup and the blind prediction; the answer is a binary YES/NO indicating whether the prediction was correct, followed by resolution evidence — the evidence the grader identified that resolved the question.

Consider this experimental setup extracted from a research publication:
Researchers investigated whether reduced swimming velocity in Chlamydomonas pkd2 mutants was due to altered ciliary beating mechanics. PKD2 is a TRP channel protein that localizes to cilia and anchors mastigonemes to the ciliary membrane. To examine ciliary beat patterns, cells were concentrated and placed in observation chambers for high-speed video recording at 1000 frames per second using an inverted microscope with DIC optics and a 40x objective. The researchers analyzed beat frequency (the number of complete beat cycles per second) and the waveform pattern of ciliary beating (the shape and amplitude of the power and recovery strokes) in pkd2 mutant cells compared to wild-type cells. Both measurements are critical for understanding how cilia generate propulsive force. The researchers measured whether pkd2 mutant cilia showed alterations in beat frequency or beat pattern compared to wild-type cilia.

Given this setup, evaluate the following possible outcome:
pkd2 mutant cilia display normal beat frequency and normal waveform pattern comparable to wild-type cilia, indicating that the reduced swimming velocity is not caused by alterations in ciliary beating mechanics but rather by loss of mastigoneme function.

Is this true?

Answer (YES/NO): YES